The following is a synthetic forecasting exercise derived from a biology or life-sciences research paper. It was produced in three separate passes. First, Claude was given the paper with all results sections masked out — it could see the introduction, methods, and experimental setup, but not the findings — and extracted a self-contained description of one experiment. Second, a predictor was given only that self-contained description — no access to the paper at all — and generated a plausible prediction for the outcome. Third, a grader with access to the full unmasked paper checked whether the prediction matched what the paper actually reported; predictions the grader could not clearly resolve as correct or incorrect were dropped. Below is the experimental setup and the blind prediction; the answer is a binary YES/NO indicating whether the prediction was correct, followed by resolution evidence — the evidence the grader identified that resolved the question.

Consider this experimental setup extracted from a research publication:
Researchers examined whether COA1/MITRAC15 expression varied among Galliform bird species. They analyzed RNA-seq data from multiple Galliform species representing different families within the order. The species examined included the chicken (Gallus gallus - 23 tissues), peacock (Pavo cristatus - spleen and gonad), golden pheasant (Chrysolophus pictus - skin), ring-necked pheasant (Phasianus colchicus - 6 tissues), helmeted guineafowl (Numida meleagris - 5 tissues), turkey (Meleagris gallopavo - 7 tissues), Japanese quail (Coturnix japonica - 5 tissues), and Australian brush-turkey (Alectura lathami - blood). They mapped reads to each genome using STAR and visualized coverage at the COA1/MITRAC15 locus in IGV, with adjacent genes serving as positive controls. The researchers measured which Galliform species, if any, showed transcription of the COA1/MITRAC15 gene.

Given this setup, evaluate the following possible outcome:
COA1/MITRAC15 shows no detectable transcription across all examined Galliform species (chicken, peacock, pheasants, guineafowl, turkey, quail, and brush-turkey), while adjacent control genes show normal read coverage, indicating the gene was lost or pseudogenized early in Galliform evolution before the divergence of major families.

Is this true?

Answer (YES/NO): NO